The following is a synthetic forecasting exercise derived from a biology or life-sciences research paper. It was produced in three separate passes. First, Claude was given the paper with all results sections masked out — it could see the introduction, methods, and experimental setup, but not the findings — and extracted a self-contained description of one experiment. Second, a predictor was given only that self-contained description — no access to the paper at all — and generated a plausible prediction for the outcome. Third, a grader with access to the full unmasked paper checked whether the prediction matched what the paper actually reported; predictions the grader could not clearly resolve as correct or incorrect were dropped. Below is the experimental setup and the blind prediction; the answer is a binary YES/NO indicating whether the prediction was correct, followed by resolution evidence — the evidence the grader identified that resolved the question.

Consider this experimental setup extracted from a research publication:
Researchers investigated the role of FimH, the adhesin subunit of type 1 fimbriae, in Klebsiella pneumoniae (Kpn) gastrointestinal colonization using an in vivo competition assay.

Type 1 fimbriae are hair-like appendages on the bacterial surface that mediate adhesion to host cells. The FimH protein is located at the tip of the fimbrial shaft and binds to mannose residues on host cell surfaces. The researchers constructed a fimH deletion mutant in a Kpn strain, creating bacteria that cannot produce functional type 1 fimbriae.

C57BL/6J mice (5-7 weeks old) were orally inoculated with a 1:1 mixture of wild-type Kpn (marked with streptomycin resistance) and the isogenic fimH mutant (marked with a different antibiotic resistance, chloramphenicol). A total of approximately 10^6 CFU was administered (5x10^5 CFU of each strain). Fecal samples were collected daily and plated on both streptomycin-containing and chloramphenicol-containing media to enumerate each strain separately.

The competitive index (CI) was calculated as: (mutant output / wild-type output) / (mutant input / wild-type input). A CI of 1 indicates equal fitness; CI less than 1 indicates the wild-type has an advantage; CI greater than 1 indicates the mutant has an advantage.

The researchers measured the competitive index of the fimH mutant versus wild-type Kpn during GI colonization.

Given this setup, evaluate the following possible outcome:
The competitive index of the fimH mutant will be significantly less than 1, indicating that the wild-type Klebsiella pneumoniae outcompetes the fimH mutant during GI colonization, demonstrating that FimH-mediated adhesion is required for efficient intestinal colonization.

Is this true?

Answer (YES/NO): NO